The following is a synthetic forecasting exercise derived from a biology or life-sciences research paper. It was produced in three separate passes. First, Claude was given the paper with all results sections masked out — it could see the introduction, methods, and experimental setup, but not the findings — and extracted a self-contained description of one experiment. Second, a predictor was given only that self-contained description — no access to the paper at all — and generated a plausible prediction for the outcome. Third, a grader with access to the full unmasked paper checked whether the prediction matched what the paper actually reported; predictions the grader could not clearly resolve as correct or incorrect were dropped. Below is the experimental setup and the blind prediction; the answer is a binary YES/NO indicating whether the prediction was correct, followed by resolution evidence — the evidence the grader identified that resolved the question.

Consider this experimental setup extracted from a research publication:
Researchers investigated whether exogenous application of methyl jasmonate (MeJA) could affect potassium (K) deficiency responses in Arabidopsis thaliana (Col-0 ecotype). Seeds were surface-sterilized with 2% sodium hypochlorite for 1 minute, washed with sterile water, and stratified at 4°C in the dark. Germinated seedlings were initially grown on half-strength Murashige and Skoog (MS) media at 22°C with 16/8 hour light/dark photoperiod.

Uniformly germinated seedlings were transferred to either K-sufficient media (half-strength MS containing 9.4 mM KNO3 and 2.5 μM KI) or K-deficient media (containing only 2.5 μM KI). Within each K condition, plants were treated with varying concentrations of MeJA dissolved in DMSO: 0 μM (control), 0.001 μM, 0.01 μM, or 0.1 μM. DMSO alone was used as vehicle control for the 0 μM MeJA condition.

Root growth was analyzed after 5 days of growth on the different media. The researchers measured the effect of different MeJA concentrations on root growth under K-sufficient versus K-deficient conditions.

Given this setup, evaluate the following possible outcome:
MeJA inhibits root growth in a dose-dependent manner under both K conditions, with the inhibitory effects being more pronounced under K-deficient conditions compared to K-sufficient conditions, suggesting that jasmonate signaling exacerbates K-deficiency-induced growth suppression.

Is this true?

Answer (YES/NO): NO